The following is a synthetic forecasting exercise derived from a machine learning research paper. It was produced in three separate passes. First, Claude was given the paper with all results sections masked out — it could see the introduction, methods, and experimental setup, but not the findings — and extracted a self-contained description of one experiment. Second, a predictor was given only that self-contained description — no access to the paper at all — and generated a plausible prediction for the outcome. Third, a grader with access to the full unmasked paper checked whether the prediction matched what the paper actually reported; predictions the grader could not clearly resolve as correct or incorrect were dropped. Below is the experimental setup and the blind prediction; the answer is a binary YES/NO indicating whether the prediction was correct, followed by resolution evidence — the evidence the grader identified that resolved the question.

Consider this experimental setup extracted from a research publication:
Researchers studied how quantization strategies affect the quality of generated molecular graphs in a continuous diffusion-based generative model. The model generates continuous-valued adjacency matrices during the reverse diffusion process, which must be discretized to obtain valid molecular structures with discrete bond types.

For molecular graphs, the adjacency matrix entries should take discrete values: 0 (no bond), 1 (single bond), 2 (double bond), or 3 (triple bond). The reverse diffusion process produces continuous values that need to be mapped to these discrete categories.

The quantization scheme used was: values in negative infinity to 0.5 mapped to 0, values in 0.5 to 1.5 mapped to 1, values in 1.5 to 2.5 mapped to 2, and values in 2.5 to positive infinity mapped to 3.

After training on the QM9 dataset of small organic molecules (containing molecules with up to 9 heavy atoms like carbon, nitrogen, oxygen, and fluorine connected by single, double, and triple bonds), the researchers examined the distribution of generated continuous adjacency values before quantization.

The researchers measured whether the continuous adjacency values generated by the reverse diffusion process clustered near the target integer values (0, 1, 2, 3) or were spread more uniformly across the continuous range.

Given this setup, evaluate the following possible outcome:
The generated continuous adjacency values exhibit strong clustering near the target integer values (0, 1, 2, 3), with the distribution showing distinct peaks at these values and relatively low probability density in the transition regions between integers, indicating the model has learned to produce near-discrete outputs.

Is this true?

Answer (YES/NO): YES